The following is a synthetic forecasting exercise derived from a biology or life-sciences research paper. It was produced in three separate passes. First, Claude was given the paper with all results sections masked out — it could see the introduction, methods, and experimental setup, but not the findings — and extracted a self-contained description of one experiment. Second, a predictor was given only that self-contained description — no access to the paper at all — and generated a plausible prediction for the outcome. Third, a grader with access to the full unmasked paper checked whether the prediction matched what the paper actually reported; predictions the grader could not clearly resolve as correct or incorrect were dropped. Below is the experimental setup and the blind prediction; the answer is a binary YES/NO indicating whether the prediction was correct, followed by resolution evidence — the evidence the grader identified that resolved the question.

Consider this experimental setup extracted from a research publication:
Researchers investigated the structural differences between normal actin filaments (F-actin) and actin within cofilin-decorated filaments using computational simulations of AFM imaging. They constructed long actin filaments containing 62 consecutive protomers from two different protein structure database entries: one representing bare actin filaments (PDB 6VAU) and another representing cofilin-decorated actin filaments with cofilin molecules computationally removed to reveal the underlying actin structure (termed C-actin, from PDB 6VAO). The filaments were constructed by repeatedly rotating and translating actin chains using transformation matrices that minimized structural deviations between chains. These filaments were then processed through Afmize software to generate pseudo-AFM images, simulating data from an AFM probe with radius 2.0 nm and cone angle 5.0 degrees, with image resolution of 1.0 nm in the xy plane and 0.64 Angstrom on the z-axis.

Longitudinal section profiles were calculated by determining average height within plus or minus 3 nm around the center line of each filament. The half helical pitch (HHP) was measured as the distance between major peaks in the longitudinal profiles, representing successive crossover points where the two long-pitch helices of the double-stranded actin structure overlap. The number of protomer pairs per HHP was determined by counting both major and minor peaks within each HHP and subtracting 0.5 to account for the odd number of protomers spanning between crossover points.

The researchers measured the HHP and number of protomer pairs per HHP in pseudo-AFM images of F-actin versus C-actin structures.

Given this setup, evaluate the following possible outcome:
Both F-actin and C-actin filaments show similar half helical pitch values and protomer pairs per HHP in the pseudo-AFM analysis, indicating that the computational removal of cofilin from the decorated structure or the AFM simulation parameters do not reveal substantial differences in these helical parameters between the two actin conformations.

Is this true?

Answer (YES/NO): NO